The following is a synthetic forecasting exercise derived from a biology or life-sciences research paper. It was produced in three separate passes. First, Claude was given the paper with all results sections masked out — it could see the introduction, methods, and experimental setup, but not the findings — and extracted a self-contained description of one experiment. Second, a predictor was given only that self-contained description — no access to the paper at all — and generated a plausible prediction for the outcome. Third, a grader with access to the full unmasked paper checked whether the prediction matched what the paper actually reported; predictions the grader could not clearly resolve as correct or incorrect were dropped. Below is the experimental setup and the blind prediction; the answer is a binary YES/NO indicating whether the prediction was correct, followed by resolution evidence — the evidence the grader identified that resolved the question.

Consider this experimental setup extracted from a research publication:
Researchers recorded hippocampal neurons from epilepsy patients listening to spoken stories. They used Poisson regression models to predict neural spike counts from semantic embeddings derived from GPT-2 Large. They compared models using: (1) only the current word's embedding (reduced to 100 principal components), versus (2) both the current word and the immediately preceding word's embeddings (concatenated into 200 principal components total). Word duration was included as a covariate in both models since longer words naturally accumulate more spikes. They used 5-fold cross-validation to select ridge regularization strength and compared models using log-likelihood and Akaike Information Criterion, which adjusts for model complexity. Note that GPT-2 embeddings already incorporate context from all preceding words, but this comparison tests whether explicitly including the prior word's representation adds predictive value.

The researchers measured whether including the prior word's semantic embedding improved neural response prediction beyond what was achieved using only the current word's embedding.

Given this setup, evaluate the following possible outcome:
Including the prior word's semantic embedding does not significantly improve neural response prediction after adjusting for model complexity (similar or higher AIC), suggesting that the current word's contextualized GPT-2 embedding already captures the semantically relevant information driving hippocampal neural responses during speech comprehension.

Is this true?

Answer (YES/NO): NO